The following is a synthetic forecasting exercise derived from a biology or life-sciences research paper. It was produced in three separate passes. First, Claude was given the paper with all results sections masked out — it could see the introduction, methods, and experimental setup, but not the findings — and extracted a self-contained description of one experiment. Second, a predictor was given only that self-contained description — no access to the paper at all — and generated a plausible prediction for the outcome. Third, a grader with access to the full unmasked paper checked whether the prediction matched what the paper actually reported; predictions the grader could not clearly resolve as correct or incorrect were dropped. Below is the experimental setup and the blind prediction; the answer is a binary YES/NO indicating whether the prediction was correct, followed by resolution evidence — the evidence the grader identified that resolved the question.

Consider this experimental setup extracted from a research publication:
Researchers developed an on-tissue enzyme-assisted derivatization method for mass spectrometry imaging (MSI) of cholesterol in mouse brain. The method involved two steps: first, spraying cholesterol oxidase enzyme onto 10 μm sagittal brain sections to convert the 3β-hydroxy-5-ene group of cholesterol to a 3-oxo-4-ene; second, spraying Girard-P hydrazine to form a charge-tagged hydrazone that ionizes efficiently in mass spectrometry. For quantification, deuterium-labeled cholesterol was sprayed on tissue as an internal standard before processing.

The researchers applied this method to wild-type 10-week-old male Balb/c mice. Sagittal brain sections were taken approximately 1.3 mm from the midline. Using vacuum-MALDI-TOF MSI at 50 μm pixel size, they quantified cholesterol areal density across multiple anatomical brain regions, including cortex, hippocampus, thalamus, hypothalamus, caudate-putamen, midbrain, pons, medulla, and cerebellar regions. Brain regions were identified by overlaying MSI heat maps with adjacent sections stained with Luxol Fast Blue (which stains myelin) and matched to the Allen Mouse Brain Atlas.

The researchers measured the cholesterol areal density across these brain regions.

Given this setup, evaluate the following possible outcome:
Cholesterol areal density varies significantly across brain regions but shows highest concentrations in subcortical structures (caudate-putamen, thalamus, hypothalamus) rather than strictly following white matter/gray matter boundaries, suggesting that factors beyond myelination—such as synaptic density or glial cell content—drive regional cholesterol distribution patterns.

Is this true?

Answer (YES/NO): NO